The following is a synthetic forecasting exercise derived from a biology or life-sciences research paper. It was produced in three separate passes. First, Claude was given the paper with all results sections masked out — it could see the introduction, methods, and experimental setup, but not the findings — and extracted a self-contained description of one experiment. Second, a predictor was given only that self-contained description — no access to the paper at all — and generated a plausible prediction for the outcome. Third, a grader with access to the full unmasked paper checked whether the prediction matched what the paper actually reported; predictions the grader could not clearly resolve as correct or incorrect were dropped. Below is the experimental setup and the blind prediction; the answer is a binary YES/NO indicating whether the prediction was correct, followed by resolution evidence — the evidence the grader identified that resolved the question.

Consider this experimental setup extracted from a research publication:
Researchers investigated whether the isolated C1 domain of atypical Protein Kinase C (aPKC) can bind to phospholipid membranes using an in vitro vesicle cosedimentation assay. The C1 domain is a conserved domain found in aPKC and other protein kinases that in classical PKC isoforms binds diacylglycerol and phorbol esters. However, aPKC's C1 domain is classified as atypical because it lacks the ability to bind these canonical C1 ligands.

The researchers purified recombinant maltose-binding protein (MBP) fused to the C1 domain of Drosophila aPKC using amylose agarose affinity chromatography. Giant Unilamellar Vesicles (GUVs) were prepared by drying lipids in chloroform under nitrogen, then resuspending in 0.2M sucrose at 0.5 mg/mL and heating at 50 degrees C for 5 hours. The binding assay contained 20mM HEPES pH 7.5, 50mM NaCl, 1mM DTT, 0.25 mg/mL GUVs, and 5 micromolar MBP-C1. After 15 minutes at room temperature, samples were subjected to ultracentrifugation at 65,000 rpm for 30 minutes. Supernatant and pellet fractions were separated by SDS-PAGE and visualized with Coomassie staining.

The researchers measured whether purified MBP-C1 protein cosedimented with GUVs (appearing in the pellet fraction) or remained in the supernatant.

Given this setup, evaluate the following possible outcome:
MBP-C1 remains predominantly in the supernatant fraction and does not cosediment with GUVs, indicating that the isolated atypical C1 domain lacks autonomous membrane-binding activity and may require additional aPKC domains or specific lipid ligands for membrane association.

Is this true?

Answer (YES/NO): NO